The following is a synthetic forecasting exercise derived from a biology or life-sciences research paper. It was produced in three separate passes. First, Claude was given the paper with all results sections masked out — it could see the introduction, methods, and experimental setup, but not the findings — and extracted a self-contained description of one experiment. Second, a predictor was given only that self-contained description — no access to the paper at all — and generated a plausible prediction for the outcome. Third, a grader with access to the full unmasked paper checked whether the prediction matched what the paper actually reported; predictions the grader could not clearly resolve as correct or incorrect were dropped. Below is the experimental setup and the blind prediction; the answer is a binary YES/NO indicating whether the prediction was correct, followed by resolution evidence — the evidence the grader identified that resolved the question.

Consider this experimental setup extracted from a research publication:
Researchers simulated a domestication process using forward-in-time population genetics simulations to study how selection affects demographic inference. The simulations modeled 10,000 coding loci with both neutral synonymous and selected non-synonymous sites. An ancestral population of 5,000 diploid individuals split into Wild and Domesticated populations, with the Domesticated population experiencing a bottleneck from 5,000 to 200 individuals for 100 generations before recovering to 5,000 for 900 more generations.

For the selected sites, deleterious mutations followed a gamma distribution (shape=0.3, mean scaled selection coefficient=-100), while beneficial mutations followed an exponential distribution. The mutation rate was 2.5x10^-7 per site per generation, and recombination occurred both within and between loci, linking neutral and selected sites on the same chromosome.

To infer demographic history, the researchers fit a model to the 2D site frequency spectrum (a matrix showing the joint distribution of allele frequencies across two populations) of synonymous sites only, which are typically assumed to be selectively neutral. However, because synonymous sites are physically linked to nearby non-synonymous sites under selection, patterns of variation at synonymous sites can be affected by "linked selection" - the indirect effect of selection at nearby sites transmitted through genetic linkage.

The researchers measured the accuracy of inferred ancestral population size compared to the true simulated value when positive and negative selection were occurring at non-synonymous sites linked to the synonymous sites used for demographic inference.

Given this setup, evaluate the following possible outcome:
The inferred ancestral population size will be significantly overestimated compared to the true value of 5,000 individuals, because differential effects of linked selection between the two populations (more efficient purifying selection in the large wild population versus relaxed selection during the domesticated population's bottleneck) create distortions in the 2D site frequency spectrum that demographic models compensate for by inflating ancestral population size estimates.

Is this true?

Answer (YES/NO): NO